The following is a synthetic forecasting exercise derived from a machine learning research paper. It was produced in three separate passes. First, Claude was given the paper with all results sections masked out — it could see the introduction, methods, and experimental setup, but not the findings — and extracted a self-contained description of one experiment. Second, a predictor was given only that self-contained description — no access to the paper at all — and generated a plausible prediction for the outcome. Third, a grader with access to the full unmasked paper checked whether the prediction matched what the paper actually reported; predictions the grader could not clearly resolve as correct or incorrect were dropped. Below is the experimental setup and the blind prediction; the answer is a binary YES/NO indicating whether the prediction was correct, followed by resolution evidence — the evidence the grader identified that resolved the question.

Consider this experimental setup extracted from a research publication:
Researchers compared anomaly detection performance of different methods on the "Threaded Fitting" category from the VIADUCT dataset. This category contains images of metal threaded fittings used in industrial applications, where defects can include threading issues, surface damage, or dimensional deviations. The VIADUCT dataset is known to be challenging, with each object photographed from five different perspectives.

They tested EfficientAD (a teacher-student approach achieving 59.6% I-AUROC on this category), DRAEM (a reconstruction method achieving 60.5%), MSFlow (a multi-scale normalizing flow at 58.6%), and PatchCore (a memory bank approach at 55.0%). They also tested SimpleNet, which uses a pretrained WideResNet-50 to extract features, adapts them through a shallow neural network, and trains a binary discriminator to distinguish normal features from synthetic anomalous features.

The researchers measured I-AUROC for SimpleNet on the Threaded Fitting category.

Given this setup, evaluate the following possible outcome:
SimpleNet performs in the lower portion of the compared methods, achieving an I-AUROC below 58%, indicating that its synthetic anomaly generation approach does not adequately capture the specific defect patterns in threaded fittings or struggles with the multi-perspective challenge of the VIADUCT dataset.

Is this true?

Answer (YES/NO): NO